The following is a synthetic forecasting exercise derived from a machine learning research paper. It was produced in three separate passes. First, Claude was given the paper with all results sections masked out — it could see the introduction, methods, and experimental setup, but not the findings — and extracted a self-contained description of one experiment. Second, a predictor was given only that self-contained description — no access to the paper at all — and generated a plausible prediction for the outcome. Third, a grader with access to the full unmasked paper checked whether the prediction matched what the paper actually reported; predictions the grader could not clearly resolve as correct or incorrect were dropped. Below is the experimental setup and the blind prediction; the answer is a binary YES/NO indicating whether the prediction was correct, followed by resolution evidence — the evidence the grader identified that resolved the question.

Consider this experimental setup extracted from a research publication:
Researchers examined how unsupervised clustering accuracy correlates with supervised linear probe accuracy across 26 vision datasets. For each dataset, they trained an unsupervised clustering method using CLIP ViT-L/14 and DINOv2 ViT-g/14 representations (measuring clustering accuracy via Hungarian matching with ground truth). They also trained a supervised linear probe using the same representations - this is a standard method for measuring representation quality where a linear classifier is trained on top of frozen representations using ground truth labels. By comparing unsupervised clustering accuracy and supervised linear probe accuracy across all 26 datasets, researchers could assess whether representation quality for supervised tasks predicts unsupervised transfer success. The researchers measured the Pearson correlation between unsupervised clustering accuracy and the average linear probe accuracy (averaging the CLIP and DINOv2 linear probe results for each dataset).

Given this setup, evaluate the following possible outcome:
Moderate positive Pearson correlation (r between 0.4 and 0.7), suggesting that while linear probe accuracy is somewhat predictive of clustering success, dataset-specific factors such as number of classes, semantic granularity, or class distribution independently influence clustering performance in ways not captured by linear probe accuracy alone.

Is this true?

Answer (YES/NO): NO